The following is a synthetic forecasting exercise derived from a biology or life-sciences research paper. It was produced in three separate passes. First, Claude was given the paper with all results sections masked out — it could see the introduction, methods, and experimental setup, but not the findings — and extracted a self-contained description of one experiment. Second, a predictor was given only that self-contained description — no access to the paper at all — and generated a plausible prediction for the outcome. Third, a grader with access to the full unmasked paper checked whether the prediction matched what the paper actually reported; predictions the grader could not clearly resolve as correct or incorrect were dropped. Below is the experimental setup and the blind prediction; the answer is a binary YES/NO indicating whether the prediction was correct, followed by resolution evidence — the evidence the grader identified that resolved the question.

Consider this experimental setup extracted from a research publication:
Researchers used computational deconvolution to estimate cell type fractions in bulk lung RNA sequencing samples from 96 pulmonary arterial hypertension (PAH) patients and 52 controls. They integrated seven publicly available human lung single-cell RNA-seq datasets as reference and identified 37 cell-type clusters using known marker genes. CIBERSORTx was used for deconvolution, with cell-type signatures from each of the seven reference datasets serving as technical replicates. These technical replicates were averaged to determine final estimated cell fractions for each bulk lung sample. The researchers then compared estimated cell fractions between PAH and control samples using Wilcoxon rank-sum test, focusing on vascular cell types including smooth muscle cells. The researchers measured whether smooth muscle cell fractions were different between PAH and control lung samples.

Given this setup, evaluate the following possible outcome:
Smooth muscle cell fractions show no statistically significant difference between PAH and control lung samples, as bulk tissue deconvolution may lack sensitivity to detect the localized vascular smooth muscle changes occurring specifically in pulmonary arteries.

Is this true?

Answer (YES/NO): YES